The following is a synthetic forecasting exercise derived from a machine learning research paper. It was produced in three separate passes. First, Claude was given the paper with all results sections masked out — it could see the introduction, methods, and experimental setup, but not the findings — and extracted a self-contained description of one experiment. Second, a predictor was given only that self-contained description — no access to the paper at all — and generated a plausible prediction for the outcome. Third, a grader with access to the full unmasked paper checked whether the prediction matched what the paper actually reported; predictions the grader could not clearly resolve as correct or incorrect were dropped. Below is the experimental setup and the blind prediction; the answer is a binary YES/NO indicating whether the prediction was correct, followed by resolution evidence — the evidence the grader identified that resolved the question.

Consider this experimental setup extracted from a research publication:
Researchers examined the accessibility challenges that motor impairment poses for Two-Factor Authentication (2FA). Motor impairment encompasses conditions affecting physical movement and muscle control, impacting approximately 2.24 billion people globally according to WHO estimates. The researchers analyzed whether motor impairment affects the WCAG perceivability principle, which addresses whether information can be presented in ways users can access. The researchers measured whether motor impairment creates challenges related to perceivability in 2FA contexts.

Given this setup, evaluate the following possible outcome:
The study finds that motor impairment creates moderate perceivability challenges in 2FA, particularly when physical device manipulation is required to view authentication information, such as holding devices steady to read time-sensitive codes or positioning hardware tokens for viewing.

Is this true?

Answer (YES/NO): NO